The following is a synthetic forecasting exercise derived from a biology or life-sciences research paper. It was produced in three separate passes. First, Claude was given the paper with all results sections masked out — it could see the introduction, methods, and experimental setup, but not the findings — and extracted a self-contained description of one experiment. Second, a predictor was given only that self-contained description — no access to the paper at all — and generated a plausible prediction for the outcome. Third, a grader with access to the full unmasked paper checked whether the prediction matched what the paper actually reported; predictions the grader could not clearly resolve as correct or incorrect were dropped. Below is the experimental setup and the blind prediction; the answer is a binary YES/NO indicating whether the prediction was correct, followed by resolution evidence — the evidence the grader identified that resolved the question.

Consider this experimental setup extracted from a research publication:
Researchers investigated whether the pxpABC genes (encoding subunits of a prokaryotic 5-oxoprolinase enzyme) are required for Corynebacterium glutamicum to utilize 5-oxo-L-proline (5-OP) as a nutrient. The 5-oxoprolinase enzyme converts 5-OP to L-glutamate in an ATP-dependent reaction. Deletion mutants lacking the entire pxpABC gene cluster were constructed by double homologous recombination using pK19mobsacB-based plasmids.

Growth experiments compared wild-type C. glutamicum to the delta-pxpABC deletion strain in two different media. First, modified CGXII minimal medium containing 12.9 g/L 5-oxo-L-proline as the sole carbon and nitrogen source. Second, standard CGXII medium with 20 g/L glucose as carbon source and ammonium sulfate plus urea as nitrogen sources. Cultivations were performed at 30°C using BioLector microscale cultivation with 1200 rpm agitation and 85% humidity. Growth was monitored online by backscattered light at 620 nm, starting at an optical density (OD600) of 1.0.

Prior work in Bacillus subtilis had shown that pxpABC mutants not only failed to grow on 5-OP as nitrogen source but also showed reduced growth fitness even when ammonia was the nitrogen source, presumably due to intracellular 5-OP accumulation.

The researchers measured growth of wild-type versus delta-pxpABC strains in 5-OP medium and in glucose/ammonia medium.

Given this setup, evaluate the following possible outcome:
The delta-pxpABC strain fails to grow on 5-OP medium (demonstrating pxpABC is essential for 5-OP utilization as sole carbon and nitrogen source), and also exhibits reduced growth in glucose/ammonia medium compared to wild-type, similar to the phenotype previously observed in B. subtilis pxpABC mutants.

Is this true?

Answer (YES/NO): NO